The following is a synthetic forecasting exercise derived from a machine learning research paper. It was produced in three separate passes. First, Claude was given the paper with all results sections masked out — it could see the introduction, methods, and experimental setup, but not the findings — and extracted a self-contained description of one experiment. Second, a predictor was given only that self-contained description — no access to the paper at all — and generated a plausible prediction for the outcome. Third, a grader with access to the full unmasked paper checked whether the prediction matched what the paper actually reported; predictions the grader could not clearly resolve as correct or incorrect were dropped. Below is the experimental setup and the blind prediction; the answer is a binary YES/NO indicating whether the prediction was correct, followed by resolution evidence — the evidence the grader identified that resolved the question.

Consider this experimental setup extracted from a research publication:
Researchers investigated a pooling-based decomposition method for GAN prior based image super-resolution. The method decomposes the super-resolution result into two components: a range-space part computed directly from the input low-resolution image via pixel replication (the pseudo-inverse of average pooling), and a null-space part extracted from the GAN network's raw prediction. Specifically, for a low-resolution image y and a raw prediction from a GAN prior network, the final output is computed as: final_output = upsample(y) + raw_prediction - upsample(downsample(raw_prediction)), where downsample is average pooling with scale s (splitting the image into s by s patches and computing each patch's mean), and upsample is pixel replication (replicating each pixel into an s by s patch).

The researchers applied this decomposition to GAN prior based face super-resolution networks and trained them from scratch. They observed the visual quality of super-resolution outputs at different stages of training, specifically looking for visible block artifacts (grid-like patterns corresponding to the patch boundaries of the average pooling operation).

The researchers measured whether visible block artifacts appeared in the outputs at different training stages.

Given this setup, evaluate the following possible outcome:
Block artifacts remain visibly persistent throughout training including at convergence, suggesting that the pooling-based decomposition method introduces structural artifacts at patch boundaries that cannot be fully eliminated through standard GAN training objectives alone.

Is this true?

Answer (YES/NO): NO